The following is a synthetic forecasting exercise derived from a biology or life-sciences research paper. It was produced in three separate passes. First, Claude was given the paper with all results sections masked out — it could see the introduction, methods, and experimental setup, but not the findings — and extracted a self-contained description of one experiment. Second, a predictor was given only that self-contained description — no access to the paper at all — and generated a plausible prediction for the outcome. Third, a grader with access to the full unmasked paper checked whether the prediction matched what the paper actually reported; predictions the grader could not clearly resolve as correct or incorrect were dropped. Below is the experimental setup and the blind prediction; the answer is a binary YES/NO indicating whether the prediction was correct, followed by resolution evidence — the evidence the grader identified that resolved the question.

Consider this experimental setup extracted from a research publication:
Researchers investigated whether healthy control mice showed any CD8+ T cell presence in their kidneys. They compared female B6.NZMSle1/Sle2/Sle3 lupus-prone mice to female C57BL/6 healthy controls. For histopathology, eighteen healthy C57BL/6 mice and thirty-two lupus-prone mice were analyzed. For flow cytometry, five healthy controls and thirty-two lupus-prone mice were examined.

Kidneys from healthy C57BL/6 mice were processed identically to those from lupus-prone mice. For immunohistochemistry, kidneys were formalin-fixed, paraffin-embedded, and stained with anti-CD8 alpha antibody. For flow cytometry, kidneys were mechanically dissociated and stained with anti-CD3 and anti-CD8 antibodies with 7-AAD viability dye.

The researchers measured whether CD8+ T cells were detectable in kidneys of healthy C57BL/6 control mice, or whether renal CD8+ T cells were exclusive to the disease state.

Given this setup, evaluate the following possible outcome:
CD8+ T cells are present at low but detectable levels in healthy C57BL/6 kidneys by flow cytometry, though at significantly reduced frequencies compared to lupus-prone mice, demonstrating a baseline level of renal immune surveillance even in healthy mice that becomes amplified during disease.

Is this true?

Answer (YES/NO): NO